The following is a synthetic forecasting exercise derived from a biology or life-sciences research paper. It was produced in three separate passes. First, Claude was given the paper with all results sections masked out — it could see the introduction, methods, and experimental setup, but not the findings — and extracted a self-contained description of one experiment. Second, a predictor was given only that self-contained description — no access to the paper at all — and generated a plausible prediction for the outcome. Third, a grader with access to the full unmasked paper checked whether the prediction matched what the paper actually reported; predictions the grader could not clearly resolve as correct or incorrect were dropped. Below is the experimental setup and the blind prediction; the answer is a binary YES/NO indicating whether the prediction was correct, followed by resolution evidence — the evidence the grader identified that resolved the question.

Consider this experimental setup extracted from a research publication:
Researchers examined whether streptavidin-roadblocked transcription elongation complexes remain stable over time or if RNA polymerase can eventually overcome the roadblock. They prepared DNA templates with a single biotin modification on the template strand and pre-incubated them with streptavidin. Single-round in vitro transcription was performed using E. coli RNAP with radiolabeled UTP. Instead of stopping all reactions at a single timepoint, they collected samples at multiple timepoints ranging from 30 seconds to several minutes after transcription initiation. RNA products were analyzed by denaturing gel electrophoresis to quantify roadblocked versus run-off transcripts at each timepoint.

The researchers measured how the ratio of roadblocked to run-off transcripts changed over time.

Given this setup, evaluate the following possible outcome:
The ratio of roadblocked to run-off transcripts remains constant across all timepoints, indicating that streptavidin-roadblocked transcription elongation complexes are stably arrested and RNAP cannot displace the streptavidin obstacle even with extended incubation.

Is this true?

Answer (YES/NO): YES